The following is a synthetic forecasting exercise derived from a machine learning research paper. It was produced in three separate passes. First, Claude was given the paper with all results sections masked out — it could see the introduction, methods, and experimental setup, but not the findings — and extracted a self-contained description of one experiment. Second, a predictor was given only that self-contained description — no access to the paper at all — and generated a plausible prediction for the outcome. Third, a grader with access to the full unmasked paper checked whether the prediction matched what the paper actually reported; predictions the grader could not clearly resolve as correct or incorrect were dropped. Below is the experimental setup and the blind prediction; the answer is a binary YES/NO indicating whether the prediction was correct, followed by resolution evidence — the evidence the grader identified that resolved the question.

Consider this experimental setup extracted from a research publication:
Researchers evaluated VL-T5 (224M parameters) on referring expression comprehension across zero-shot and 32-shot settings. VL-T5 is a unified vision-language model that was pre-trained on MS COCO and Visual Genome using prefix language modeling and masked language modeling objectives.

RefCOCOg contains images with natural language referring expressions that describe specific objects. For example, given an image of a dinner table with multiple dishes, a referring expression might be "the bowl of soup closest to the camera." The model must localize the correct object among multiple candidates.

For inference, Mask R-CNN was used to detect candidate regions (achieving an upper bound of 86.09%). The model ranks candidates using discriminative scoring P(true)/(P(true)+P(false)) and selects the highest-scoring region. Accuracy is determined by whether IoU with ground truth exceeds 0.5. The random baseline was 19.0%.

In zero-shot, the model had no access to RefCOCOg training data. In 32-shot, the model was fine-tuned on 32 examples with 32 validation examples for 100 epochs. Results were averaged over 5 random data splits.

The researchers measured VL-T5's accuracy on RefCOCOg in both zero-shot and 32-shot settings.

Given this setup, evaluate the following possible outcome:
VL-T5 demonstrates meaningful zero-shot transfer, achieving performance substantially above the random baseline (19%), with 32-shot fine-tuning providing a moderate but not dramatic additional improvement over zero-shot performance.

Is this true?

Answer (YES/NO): NO